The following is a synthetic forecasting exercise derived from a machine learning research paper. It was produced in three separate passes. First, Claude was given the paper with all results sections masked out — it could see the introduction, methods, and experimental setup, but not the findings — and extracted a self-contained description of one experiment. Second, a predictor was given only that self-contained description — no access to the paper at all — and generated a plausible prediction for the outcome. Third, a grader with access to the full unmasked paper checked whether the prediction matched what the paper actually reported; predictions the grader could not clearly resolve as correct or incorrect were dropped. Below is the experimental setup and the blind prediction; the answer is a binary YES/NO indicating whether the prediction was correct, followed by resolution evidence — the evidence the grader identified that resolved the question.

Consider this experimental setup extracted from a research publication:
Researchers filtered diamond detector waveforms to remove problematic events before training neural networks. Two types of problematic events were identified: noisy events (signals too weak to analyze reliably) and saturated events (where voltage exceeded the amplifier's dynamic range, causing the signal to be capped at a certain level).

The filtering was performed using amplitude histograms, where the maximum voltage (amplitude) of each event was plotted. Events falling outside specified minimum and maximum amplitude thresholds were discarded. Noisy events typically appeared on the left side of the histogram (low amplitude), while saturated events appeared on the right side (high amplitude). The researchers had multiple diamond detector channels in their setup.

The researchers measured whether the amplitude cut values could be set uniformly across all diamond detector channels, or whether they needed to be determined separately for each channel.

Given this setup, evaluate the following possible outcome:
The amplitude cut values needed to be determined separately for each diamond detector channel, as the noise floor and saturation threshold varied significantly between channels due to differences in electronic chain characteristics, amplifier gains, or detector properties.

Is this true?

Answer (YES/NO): YES